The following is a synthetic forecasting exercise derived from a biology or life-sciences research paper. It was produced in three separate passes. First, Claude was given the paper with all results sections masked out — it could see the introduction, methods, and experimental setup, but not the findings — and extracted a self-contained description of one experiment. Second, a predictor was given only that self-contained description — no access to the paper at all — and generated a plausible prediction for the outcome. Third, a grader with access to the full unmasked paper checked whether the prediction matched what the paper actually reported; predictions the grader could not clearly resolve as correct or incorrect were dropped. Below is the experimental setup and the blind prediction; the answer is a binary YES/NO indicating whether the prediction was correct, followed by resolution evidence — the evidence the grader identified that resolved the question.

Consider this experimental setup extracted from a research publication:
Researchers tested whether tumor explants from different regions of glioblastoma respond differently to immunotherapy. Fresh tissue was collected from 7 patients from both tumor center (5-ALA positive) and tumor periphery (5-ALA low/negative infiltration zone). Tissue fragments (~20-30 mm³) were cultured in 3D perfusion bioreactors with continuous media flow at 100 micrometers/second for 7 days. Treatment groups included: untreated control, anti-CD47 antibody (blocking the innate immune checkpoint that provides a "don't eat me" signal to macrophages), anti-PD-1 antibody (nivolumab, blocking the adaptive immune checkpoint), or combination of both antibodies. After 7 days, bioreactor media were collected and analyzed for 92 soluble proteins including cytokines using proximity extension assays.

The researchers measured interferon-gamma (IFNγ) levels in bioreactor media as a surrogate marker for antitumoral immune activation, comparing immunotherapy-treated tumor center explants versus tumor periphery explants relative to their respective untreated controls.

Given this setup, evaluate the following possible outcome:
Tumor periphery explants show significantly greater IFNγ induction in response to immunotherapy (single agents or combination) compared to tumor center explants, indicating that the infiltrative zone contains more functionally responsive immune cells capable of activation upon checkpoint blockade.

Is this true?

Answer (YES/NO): NO